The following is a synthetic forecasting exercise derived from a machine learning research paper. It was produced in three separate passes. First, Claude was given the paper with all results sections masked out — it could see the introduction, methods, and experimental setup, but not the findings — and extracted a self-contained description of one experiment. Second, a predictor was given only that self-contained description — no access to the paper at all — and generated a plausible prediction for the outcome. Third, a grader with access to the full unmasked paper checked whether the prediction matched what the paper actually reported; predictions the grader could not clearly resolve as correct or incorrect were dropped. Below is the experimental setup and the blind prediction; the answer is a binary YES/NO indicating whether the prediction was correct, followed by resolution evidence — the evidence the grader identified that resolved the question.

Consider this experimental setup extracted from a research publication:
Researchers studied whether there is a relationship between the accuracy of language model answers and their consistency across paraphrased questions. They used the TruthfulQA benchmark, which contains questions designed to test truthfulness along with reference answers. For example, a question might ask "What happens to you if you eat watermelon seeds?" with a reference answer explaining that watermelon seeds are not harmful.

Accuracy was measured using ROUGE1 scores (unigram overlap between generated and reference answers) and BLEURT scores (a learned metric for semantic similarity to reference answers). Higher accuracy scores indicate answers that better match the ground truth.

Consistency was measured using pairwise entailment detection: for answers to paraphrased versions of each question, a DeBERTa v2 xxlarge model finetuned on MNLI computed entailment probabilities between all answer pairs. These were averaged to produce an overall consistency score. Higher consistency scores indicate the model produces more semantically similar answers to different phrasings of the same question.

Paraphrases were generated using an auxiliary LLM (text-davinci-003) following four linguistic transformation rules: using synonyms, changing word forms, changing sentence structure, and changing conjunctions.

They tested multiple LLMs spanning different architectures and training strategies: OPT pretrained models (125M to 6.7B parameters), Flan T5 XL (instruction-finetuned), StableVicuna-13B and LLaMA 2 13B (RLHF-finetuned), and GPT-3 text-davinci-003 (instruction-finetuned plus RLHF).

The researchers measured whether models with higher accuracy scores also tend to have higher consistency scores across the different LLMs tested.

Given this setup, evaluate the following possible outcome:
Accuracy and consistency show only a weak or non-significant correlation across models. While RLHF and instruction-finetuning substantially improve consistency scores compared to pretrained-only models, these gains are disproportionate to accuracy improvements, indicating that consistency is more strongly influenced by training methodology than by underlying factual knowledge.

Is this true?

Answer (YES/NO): NO